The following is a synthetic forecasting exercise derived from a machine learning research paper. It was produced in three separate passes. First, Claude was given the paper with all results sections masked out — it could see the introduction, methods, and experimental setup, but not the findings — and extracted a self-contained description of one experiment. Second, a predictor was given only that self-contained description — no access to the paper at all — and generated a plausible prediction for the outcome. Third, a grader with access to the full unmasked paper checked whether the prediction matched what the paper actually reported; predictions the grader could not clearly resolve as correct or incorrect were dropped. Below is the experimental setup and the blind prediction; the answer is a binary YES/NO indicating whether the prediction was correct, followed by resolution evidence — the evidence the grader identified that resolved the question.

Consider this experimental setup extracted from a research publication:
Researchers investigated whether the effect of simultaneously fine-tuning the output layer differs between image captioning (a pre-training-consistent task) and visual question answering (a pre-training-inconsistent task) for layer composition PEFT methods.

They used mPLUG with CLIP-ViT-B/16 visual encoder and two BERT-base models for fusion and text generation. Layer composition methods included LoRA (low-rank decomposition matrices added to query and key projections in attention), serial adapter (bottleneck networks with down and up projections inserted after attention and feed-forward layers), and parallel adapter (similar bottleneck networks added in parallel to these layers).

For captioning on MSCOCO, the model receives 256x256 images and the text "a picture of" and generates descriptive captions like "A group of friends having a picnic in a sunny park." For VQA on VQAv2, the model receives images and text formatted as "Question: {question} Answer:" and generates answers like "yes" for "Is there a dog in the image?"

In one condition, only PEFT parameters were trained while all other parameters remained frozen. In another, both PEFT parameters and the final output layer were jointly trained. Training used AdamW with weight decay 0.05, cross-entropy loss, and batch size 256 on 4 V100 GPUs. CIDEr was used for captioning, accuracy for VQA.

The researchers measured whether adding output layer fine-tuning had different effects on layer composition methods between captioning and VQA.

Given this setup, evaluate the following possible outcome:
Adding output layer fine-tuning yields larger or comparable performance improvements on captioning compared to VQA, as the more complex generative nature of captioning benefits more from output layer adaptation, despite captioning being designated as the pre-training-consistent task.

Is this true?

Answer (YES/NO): NO